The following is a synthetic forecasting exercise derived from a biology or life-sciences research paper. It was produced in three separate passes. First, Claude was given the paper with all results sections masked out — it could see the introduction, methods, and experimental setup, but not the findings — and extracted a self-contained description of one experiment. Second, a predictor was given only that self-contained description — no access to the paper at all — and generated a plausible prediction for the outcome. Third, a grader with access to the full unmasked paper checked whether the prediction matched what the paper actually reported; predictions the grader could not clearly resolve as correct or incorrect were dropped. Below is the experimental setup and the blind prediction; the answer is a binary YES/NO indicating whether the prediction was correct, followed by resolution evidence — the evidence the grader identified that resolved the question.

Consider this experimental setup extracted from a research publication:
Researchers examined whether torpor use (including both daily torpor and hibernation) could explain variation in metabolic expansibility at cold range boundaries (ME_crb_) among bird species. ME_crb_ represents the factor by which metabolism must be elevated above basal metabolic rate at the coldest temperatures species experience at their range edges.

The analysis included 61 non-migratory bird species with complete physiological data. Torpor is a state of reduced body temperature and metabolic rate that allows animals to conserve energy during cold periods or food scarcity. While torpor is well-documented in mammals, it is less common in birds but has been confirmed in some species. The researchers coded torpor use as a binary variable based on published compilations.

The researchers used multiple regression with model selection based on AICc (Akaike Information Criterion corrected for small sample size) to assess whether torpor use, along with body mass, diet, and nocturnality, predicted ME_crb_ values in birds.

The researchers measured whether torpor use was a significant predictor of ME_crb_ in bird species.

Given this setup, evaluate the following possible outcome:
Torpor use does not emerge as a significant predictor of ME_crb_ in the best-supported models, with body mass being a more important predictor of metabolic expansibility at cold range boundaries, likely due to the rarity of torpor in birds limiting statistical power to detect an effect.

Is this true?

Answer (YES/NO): YES